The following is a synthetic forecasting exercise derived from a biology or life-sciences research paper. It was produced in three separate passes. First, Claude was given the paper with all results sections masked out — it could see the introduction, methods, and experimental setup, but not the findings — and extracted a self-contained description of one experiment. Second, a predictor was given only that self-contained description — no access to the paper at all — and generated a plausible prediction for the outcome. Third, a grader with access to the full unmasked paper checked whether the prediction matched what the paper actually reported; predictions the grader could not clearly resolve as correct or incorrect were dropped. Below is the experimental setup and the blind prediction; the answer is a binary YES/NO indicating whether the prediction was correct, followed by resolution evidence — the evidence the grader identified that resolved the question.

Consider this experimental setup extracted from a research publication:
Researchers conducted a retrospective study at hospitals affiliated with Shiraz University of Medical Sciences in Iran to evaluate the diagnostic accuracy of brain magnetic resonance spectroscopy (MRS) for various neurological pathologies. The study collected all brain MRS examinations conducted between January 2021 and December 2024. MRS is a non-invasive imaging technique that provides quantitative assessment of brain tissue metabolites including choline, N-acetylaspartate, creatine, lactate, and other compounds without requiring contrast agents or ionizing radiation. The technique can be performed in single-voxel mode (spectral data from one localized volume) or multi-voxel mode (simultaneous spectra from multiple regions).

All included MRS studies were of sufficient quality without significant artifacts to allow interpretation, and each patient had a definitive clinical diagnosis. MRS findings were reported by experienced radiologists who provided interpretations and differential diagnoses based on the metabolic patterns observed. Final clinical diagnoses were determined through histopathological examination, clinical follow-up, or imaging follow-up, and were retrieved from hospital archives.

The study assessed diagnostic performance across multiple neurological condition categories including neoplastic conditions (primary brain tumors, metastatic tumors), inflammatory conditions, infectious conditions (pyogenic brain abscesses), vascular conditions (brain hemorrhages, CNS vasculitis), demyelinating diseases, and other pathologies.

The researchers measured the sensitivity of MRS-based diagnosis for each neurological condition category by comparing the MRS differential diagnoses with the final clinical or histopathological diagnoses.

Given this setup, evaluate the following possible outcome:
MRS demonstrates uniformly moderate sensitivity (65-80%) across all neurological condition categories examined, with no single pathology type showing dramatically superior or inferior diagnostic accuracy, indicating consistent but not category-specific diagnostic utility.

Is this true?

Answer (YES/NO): NO